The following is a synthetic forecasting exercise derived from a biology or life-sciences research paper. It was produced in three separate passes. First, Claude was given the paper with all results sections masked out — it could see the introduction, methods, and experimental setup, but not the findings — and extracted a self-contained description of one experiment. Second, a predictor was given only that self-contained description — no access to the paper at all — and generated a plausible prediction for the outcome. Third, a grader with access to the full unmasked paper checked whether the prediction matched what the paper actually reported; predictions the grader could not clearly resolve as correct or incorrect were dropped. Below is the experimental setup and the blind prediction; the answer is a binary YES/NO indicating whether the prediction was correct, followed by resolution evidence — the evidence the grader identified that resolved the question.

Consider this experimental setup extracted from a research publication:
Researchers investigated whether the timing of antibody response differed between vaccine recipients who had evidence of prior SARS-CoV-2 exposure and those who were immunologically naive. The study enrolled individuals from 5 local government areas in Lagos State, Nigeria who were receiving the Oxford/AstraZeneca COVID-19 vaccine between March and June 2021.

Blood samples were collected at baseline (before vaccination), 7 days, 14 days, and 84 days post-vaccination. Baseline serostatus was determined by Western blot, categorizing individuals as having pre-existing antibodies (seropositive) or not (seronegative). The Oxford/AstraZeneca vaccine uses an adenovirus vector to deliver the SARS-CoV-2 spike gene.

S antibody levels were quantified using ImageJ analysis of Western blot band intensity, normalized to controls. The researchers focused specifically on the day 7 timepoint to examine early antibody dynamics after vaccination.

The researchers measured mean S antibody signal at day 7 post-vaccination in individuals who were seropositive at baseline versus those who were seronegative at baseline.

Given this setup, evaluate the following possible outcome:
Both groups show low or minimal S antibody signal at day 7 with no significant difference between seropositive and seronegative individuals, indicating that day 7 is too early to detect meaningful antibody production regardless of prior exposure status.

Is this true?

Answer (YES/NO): NO